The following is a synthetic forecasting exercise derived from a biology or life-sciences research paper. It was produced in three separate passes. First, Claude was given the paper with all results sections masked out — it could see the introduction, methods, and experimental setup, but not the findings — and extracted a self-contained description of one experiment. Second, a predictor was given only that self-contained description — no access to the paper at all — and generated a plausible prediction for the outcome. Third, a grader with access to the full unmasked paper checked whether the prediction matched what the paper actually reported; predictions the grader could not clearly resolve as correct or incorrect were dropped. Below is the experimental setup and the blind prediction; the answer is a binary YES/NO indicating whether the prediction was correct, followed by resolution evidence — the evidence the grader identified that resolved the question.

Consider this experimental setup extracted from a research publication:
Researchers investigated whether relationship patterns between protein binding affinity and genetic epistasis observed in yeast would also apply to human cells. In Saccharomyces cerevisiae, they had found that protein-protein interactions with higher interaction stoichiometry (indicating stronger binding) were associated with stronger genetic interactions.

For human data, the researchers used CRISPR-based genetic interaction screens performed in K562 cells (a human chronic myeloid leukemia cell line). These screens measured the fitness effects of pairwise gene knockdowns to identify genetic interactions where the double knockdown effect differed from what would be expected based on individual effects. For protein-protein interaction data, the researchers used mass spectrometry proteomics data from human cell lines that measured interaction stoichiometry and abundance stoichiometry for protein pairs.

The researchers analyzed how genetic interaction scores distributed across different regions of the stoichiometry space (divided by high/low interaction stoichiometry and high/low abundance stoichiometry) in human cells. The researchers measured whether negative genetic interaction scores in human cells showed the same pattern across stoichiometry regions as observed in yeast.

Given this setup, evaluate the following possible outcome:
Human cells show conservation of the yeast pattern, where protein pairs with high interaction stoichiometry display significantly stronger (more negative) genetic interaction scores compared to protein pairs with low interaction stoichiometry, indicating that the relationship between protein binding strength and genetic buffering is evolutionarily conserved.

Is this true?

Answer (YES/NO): YES